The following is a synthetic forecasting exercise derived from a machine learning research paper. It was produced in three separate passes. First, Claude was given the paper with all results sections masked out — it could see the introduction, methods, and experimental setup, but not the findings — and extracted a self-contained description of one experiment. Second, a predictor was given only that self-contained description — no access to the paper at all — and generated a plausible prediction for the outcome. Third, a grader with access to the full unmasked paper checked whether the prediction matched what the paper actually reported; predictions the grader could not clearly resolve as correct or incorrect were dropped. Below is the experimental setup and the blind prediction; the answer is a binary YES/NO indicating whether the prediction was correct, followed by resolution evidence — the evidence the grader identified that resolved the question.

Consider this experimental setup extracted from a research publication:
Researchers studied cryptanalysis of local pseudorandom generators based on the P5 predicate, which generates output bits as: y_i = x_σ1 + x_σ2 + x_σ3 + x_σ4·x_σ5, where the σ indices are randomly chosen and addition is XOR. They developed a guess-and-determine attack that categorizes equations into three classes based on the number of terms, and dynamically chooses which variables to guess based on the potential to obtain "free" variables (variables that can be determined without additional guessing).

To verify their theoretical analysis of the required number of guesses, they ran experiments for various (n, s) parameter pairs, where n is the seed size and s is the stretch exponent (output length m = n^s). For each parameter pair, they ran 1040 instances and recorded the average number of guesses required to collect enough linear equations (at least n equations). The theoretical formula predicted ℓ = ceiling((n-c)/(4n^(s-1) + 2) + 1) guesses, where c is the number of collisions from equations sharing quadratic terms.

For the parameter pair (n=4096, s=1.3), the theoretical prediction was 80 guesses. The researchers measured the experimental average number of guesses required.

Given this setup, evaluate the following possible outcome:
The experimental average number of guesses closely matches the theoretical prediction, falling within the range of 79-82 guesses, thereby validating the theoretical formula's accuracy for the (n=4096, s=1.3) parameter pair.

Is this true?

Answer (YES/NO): NO